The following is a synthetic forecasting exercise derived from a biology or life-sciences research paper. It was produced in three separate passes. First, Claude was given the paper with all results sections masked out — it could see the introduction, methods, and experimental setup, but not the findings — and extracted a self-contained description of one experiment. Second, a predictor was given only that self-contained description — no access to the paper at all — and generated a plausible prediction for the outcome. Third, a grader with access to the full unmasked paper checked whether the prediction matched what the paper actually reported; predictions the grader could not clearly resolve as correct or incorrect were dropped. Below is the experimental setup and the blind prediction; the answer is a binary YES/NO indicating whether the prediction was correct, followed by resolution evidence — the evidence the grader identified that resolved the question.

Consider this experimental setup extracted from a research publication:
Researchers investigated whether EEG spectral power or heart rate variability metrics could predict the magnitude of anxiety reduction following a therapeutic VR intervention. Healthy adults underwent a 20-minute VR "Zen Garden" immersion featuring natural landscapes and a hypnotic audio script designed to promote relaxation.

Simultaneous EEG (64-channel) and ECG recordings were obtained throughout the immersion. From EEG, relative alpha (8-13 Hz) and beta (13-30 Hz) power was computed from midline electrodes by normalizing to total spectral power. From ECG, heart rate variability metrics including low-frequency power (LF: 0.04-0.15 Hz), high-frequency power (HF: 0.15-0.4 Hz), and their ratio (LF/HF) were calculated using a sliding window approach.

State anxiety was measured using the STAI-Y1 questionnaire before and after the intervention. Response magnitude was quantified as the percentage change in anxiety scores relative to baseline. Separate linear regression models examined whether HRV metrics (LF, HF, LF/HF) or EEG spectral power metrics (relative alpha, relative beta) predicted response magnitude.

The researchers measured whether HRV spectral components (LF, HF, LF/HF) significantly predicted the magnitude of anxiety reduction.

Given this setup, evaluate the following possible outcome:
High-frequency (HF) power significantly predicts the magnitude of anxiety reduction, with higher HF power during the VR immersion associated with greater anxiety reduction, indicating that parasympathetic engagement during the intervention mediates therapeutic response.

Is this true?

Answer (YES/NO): NO